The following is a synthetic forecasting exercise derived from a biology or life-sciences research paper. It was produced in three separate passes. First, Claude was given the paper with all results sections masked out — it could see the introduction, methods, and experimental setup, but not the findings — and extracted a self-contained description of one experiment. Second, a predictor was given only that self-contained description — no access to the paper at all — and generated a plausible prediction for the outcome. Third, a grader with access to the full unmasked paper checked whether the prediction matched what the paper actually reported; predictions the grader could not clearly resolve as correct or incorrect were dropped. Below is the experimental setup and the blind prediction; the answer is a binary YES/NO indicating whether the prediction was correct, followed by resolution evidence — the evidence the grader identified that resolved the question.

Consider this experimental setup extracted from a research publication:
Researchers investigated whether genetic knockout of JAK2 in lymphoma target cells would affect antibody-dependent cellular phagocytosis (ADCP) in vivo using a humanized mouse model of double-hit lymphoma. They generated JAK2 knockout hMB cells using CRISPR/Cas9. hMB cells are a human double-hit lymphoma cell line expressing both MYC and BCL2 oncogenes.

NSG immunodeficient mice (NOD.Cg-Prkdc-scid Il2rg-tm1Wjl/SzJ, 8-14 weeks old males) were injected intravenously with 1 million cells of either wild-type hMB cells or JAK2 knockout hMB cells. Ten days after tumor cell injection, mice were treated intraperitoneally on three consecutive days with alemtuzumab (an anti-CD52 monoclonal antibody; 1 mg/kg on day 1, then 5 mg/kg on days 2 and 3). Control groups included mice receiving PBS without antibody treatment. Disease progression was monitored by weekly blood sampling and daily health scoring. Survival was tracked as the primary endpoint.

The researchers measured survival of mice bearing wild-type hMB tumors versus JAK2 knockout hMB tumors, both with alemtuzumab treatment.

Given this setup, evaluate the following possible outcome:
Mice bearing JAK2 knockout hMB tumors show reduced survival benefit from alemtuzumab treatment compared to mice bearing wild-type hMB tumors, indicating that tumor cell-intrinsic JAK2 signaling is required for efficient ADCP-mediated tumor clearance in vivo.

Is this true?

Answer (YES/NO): NO